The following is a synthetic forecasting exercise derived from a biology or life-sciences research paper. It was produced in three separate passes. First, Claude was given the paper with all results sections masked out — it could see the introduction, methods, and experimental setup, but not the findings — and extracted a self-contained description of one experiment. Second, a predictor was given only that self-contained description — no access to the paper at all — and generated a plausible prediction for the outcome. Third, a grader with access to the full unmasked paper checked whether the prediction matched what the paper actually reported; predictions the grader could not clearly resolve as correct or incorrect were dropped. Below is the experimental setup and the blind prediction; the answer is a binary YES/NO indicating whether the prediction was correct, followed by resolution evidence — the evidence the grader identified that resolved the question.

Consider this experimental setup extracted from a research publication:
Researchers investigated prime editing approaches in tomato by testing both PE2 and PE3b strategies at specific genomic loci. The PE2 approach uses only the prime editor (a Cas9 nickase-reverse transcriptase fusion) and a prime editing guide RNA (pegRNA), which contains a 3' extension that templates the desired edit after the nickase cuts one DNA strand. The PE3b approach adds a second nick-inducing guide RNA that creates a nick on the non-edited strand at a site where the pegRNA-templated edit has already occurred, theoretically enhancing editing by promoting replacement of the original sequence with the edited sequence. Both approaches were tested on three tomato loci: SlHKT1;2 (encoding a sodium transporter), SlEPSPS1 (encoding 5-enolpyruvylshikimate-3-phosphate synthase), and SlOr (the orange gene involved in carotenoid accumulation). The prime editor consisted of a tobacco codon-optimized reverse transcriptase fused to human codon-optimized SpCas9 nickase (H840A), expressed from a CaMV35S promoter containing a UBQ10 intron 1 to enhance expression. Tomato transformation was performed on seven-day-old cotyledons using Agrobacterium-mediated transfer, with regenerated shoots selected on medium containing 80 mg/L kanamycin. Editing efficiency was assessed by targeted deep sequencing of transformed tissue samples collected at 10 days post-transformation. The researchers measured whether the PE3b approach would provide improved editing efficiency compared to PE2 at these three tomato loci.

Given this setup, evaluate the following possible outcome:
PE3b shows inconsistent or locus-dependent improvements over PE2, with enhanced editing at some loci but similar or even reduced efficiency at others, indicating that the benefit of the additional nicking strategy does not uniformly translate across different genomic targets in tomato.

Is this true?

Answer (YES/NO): NO